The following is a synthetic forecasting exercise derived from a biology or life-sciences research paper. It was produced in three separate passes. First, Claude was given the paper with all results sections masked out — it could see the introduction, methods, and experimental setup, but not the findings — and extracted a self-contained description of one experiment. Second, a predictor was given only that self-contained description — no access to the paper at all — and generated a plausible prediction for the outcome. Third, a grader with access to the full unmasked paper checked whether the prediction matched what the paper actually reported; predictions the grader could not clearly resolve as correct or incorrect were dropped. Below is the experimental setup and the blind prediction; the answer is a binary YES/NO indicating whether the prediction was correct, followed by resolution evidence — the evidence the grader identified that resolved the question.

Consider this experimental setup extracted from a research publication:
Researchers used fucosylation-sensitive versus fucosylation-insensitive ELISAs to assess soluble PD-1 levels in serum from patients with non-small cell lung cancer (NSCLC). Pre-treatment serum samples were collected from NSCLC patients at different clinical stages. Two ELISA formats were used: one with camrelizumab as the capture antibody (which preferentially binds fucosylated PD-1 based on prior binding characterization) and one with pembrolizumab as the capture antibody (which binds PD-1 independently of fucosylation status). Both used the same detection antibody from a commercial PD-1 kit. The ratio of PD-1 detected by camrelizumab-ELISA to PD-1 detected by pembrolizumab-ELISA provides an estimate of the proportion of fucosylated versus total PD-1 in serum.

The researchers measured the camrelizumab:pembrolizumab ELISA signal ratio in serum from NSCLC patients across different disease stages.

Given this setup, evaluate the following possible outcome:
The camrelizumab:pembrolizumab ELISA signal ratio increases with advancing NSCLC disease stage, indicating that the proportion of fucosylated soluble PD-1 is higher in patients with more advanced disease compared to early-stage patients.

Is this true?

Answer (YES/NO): YES